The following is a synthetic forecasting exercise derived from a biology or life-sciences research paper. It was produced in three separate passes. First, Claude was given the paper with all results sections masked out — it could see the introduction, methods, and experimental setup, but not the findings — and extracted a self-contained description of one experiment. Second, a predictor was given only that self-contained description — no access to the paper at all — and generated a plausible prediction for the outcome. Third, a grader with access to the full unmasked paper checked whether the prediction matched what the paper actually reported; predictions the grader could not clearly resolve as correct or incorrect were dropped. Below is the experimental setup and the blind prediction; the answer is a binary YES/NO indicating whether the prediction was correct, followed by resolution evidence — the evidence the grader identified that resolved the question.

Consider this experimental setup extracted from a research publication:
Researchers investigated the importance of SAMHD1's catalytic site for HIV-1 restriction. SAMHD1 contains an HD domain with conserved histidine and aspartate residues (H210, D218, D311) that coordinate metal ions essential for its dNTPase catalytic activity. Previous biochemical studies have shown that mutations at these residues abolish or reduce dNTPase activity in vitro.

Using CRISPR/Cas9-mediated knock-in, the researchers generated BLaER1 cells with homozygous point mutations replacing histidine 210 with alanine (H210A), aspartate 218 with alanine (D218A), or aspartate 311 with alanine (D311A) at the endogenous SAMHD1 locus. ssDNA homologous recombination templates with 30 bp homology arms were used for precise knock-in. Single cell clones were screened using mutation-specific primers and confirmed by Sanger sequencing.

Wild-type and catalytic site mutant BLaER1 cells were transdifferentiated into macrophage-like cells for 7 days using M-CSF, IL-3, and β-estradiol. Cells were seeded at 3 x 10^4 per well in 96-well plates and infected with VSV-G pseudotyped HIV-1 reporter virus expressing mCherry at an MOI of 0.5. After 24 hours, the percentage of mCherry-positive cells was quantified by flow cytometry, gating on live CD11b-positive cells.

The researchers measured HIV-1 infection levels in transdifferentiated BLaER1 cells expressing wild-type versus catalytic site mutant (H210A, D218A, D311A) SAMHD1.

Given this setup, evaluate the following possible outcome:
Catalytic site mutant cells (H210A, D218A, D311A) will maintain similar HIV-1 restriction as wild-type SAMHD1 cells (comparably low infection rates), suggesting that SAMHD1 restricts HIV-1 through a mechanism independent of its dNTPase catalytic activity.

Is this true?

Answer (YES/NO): NO